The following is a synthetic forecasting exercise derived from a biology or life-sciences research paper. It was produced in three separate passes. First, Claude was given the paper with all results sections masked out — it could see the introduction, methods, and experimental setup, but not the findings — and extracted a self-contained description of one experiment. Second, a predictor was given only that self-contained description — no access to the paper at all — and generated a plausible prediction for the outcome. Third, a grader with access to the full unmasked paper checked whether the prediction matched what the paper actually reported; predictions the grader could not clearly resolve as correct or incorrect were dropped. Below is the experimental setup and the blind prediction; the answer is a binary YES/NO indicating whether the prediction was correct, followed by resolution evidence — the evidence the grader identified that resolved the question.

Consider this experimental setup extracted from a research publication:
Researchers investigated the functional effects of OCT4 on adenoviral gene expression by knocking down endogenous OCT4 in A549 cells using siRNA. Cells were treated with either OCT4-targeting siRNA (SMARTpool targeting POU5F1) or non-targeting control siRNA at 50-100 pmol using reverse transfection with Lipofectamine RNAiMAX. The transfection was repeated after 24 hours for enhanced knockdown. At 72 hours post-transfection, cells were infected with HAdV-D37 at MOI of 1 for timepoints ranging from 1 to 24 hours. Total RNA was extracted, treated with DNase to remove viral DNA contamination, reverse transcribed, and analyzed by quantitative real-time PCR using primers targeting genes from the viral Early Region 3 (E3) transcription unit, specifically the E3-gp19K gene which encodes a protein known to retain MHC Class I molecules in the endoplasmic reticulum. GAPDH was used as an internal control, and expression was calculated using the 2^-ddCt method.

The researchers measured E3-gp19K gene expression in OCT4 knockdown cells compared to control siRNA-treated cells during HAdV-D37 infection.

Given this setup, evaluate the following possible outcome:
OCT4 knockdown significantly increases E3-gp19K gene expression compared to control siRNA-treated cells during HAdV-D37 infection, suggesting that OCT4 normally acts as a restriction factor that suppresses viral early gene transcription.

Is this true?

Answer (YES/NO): YES